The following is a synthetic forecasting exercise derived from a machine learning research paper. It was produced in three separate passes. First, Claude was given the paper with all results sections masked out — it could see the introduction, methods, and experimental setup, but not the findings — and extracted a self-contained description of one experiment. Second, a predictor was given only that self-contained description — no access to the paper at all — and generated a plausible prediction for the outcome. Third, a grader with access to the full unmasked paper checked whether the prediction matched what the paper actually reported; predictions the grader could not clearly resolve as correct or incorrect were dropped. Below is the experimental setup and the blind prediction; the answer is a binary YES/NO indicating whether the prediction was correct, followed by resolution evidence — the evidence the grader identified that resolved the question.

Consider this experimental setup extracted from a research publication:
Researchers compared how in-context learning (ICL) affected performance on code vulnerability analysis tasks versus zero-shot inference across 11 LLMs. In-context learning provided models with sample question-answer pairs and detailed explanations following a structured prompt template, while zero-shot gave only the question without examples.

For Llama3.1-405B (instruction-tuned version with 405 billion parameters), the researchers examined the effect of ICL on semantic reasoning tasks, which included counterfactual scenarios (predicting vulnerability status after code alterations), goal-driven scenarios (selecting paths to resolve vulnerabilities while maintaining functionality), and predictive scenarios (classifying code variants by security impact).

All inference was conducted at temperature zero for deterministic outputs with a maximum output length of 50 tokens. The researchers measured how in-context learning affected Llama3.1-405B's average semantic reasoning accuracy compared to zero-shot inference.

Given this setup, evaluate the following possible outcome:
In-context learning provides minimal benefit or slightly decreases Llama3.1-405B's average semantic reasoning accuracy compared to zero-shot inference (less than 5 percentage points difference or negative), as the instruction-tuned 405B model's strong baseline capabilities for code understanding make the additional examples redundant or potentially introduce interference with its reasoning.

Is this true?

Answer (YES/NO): NO